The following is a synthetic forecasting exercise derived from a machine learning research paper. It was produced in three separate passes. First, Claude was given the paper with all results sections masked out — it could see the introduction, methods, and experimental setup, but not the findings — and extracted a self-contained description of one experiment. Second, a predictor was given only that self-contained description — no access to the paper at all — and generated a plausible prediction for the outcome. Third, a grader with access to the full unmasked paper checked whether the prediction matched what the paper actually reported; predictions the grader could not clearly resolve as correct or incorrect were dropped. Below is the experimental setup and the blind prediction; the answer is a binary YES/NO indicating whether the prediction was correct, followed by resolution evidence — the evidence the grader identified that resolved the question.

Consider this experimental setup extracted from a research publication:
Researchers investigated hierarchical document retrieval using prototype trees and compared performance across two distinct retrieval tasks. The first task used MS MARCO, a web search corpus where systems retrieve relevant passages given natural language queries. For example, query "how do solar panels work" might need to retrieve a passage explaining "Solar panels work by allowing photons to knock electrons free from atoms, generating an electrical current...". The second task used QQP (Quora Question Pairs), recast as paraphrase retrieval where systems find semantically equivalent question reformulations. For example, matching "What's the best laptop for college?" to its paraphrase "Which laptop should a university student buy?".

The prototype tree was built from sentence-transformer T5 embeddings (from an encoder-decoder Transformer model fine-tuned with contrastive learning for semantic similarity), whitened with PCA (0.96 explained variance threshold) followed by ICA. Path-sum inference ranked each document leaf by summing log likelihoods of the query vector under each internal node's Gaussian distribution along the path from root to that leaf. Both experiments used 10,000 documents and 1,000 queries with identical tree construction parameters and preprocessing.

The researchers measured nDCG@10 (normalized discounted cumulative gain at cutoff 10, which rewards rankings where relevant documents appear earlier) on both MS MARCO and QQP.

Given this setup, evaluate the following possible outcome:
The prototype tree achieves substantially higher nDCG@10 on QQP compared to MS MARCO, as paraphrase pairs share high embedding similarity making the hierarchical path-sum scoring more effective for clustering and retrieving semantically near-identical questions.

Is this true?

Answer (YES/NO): YES